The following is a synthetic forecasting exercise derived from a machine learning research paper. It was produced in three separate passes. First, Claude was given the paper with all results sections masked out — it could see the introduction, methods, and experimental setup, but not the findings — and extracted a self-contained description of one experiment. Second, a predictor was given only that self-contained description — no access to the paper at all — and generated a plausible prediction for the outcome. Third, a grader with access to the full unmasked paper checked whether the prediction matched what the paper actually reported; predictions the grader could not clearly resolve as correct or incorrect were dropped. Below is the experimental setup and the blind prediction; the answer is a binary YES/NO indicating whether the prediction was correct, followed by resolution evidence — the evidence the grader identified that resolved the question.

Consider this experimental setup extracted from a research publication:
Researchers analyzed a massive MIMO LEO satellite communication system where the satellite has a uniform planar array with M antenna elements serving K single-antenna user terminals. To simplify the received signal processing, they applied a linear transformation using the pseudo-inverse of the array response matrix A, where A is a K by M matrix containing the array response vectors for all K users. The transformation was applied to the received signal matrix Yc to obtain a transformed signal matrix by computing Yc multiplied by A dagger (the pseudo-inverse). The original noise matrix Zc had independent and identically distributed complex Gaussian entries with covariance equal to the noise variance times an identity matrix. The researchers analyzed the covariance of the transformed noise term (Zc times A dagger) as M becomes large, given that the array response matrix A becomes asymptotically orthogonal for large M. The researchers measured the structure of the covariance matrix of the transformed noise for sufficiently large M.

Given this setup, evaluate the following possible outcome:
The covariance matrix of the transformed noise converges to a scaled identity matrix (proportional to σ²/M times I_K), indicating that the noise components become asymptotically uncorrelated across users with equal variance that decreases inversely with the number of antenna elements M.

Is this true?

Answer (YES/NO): NO